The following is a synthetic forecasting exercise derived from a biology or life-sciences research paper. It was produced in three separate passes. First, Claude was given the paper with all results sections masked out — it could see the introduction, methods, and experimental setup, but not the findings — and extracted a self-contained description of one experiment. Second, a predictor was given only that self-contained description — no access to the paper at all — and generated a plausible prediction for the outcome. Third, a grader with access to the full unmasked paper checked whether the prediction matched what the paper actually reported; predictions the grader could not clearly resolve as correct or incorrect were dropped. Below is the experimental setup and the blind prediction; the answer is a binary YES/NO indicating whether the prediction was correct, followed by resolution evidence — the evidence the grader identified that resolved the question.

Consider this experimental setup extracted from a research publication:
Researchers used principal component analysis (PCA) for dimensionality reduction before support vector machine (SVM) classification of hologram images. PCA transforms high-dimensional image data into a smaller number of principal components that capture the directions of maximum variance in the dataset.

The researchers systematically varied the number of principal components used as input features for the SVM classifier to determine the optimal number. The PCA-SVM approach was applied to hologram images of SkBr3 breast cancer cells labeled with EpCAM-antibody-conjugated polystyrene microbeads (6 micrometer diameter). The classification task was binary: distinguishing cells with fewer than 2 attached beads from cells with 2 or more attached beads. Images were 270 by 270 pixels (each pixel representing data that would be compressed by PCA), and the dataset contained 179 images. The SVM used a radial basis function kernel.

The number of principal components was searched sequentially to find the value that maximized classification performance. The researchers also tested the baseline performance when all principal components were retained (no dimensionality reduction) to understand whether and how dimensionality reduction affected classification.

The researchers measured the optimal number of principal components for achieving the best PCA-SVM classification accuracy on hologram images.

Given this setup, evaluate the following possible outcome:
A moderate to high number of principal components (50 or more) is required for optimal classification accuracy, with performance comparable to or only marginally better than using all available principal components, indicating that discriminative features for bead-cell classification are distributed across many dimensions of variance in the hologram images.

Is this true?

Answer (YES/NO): NO